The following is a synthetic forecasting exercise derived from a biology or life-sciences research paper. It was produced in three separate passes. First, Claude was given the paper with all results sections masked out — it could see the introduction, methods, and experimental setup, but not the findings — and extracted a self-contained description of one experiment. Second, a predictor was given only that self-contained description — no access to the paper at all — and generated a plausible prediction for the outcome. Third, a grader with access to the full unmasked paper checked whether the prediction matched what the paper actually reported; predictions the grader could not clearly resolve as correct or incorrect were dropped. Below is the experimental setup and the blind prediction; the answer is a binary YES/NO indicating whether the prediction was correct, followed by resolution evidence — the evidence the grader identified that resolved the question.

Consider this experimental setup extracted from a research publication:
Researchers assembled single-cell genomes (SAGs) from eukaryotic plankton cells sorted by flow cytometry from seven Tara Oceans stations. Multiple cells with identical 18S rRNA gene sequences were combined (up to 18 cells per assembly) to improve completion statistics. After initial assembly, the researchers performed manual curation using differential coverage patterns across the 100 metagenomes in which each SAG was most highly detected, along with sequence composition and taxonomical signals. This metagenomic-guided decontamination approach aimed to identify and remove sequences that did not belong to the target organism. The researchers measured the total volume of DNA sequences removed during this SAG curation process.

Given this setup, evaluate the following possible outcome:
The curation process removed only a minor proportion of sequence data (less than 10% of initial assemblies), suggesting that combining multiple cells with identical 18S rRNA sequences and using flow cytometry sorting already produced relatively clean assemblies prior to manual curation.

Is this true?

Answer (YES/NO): NO